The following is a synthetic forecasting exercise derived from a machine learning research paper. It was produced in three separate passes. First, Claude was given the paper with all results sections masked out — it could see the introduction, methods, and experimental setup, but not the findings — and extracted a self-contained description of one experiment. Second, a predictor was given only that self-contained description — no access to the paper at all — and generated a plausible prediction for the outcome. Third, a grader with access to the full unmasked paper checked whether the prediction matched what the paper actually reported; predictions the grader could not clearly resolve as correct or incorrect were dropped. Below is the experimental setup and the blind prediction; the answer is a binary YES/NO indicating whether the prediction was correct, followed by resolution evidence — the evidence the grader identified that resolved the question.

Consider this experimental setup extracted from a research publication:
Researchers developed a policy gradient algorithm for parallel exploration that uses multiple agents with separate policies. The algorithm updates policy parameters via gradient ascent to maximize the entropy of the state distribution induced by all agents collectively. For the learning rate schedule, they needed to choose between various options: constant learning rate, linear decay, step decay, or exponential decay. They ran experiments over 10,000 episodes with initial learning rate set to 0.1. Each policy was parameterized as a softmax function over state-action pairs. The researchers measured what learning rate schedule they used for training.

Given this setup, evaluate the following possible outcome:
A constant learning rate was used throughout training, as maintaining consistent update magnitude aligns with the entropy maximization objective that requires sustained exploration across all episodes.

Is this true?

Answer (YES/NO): NO